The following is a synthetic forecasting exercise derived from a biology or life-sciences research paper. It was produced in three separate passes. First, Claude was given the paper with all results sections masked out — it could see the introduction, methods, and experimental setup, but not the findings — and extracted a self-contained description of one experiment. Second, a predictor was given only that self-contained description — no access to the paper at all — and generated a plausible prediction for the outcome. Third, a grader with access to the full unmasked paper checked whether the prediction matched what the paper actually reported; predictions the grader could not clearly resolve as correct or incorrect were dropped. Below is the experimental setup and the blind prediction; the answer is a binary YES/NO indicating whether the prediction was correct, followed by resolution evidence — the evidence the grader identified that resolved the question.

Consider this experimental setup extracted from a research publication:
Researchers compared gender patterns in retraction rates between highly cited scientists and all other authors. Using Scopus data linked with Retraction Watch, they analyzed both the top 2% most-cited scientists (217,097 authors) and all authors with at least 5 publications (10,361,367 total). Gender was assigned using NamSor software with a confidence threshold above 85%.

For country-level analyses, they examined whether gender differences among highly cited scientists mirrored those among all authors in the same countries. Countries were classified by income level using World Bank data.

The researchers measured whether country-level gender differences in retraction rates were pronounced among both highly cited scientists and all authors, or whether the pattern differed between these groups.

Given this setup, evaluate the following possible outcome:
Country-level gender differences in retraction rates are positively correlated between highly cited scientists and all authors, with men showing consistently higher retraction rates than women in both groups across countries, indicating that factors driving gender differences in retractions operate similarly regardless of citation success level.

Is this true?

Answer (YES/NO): NO